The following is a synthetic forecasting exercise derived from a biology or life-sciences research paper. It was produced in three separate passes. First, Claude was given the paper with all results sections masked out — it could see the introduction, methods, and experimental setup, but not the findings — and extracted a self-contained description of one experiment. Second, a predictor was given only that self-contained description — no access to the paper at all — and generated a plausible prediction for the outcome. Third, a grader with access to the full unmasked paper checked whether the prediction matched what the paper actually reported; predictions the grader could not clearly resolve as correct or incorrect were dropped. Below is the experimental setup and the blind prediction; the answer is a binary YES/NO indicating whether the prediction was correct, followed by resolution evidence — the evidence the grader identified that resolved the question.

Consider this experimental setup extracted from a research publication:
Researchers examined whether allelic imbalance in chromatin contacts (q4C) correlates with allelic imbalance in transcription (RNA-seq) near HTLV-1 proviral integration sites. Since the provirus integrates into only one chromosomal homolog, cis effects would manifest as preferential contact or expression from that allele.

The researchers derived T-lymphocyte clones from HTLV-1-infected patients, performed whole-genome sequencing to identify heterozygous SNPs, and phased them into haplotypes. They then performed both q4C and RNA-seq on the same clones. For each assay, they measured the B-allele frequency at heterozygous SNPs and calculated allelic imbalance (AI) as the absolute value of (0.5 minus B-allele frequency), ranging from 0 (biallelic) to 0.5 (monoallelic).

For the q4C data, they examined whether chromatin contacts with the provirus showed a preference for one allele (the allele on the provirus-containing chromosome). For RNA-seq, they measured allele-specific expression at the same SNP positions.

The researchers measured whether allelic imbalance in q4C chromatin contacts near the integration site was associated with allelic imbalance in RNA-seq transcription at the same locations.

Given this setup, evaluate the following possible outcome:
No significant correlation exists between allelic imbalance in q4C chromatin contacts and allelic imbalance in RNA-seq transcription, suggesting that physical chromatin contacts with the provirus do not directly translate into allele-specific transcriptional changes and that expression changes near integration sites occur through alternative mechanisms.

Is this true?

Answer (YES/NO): NO